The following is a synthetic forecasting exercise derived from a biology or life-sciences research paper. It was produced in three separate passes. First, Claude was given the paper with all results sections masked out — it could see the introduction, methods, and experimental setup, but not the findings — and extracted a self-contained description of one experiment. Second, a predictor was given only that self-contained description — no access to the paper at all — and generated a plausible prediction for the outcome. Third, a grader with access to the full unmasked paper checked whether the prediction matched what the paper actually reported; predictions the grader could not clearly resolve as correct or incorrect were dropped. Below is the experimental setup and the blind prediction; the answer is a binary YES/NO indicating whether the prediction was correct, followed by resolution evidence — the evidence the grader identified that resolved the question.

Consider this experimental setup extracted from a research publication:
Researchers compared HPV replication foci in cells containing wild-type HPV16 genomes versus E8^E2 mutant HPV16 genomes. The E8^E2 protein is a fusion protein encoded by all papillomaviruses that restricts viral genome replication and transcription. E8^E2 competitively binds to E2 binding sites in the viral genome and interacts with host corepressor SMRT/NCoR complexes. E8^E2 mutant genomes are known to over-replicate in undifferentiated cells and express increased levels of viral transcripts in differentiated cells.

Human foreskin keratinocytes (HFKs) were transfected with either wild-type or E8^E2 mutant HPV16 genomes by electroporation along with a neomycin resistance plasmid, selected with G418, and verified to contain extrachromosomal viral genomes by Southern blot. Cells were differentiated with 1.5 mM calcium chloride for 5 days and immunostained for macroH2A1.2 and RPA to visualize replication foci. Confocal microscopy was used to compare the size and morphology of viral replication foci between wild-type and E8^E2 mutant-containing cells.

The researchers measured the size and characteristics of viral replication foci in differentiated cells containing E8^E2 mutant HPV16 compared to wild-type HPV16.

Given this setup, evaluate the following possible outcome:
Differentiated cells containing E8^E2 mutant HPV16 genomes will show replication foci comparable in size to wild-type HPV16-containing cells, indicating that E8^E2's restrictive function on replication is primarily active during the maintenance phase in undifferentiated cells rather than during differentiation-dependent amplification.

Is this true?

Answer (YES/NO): NO